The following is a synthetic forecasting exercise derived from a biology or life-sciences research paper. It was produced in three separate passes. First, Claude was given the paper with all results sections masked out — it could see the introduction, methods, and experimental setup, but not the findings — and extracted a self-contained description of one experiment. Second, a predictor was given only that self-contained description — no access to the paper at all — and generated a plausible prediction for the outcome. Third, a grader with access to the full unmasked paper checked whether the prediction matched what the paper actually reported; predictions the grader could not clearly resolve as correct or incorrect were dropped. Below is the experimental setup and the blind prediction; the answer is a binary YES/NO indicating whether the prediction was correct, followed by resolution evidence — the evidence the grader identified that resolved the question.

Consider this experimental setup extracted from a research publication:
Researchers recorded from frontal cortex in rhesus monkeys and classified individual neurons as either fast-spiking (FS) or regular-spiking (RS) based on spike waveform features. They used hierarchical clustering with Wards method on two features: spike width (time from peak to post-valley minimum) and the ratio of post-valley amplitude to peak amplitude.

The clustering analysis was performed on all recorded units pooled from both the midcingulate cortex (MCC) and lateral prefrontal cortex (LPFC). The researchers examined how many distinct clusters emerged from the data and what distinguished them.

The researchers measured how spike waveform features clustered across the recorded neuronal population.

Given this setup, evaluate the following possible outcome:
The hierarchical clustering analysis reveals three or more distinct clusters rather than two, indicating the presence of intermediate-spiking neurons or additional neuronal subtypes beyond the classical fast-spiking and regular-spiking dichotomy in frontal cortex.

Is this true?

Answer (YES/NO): NO